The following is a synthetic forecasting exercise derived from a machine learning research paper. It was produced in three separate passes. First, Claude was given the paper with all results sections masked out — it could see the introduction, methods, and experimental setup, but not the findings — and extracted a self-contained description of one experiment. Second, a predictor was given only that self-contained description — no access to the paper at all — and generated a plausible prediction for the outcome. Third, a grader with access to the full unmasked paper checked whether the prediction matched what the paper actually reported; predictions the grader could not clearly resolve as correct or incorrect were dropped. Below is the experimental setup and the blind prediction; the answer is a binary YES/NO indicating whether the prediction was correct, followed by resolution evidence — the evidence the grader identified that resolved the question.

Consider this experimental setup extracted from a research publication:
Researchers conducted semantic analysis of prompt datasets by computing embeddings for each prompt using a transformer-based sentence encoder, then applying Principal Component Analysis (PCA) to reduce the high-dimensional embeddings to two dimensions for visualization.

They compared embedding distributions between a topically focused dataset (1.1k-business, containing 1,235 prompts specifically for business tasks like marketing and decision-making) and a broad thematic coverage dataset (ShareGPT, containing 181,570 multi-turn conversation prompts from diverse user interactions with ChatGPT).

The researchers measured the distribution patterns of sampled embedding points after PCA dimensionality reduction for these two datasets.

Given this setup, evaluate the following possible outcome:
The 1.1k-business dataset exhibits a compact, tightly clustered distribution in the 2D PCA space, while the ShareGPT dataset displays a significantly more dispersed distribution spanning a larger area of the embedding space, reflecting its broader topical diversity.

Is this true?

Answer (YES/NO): YES